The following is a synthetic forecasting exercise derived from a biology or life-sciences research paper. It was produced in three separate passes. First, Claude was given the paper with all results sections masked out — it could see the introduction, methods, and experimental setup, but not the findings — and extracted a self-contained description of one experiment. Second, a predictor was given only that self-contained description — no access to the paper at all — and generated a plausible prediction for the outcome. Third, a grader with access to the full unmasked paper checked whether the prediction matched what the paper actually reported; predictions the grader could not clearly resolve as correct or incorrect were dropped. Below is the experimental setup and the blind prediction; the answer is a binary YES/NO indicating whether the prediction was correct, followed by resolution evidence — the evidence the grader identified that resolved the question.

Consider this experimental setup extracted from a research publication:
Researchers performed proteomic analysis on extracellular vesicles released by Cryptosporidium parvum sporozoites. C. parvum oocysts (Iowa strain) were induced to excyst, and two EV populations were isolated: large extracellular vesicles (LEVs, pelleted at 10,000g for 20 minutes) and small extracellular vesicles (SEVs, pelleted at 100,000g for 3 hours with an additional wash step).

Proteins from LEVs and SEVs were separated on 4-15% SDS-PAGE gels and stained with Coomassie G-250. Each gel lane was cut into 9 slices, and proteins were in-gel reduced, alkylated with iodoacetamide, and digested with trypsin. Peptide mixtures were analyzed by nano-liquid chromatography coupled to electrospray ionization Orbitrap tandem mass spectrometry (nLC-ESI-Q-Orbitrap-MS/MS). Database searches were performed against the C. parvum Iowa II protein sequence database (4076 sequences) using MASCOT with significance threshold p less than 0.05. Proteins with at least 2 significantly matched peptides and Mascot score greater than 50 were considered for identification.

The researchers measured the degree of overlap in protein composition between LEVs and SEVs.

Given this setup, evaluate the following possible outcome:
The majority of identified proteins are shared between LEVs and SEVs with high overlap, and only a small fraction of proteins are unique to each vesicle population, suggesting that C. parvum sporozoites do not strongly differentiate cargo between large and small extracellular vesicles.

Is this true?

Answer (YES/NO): NO